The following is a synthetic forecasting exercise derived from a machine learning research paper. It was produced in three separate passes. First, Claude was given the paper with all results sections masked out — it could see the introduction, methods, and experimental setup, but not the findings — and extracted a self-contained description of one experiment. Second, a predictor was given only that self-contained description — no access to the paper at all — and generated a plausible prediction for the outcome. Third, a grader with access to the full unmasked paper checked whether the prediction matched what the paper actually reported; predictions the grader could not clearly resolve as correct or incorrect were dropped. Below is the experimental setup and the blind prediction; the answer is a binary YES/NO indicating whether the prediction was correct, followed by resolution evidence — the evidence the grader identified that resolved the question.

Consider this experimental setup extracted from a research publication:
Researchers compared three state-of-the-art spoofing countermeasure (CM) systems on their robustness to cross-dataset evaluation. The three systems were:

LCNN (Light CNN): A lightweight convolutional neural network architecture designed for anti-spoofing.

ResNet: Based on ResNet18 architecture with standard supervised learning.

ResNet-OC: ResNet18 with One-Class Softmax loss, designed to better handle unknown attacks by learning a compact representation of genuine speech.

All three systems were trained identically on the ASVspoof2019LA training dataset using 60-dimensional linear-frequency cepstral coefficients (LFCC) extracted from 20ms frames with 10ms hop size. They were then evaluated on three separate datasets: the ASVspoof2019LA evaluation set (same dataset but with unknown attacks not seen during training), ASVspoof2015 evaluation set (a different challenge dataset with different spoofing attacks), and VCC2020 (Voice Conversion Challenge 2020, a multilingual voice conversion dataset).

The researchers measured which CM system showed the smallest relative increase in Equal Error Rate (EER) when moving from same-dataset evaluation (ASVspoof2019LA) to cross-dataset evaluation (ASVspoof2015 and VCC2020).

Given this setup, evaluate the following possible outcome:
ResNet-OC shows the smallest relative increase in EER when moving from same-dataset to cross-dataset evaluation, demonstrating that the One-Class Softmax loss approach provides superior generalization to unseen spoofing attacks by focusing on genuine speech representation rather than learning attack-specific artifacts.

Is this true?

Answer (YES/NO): NO